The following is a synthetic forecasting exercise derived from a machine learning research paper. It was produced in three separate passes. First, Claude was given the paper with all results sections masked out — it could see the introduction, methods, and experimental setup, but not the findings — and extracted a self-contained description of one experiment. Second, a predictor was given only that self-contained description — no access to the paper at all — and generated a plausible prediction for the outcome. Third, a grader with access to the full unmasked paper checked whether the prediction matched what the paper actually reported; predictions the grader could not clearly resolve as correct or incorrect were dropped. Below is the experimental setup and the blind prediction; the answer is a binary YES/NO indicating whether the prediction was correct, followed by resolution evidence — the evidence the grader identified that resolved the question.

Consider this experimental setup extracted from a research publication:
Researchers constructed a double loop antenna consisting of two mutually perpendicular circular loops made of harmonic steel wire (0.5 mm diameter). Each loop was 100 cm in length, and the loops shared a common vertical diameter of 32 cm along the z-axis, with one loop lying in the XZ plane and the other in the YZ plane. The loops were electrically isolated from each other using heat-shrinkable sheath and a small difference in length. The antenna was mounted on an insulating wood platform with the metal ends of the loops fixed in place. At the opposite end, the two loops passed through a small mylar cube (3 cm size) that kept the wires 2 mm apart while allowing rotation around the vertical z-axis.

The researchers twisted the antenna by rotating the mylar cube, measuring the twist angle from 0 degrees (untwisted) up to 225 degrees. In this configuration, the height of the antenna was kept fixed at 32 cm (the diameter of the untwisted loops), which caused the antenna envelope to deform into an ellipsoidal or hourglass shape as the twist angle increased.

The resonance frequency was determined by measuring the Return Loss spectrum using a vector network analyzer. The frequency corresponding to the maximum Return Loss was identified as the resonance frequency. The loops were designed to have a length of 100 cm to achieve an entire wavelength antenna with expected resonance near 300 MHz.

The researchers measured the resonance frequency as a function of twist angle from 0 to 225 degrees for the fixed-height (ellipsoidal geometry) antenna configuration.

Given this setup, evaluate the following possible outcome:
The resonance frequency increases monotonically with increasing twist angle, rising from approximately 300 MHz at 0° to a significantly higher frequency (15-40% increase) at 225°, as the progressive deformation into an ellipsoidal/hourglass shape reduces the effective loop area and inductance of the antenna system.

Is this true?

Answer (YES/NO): NO